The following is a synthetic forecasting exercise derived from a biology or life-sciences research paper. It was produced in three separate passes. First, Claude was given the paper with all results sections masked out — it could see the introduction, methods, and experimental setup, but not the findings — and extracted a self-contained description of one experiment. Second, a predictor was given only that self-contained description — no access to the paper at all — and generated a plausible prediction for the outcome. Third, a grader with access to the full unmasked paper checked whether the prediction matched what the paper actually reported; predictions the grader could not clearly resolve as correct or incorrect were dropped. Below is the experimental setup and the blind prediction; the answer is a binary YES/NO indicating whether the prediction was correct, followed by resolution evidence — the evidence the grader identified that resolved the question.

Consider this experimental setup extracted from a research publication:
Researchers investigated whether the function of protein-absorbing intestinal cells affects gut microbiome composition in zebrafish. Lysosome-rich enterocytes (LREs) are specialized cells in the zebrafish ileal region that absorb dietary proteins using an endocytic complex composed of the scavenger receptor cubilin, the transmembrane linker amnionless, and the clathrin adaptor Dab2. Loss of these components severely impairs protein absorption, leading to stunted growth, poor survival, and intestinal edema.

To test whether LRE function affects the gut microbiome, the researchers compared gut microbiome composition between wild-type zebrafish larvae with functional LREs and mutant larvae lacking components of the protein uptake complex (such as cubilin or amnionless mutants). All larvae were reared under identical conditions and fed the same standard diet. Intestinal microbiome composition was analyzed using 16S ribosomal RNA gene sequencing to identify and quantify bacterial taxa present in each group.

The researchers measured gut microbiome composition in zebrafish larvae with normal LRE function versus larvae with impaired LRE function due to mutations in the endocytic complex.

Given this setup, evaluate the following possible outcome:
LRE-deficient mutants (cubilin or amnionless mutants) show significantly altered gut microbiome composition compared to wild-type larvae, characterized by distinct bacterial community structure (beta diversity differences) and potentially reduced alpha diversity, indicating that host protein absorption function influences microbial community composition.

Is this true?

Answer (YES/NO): NO